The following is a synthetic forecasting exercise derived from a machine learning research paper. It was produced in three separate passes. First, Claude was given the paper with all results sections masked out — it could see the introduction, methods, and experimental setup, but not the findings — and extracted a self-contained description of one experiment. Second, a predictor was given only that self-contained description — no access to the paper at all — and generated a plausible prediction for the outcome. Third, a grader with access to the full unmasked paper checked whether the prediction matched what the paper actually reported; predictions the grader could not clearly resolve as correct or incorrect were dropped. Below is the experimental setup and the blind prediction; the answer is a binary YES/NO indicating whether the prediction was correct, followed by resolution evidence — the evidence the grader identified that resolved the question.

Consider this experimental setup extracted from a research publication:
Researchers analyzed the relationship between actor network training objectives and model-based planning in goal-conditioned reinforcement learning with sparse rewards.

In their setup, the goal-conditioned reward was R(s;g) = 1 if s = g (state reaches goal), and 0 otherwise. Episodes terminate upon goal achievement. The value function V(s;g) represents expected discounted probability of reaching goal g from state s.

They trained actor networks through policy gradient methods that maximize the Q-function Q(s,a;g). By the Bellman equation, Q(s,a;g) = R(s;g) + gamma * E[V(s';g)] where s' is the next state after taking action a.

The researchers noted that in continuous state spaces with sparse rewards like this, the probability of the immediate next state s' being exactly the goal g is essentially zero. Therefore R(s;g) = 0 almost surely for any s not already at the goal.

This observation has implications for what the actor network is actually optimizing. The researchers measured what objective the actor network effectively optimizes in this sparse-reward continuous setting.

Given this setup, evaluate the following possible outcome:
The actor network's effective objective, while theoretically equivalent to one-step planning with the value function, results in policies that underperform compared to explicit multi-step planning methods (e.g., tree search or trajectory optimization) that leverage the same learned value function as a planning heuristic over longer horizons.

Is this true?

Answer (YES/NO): YES